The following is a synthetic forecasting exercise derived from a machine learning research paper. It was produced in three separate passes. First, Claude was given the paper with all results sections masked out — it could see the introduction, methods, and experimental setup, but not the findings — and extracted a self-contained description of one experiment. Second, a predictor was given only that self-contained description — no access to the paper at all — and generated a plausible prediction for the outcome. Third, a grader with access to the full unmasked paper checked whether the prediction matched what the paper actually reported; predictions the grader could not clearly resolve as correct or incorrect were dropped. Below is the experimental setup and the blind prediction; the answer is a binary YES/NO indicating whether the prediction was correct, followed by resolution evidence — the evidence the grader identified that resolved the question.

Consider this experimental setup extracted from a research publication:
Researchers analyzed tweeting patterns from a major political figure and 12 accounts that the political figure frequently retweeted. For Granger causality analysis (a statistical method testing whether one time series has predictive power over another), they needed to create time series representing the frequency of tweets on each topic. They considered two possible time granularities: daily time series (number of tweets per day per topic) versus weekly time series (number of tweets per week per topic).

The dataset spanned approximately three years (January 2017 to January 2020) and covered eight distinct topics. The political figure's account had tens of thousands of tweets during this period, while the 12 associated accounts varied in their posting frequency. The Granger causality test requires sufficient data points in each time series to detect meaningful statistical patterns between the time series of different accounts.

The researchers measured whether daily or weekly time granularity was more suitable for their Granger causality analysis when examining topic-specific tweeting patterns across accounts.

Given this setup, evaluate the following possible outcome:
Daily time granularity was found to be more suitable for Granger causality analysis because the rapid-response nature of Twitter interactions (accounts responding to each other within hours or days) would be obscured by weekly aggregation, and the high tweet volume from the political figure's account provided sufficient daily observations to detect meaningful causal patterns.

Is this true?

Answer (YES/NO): NO